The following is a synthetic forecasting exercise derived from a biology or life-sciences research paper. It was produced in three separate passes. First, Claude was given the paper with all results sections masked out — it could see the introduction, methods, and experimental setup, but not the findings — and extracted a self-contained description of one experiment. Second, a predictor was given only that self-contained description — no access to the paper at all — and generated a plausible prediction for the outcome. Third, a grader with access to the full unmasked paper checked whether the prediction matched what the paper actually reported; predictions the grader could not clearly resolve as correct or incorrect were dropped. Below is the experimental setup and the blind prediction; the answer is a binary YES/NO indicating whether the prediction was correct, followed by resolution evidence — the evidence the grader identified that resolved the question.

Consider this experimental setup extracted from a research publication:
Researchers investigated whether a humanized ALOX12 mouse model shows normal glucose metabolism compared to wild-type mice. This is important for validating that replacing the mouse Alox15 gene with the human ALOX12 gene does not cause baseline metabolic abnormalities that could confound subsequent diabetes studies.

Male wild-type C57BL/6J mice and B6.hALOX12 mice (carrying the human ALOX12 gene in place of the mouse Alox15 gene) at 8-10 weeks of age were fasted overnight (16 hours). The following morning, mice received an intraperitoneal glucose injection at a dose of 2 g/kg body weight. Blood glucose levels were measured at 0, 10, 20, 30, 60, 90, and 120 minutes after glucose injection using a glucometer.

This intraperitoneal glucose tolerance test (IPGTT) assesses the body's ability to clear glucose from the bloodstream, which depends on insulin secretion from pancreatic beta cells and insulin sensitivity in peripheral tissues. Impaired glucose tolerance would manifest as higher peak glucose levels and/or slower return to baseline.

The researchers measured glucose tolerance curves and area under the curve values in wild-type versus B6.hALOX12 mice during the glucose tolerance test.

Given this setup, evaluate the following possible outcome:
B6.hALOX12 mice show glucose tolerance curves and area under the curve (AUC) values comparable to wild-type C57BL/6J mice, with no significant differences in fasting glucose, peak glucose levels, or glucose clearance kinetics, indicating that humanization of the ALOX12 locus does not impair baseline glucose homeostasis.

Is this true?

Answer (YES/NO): YES